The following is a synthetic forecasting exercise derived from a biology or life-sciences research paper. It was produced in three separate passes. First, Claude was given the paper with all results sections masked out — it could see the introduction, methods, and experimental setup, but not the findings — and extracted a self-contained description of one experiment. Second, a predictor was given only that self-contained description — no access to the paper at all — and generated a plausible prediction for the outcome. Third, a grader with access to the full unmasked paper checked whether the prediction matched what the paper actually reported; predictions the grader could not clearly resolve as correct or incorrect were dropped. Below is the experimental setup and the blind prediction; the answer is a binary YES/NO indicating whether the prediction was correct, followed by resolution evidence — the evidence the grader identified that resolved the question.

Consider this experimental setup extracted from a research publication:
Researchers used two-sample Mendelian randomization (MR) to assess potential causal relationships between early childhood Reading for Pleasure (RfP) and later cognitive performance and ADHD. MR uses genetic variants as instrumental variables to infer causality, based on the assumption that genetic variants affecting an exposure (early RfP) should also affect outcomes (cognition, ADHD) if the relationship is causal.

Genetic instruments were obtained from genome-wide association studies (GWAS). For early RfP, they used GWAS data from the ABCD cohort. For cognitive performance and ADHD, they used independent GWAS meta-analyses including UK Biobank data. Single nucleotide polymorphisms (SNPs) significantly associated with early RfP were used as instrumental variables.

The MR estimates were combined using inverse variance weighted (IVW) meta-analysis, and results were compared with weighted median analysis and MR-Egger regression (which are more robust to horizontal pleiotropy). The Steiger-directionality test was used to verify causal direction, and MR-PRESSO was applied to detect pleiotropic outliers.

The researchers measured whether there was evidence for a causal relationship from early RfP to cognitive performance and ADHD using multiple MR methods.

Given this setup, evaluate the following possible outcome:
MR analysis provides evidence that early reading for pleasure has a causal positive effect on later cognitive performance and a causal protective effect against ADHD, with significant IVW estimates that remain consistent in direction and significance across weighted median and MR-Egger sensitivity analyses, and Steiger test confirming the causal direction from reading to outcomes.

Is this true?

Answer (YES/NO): NO